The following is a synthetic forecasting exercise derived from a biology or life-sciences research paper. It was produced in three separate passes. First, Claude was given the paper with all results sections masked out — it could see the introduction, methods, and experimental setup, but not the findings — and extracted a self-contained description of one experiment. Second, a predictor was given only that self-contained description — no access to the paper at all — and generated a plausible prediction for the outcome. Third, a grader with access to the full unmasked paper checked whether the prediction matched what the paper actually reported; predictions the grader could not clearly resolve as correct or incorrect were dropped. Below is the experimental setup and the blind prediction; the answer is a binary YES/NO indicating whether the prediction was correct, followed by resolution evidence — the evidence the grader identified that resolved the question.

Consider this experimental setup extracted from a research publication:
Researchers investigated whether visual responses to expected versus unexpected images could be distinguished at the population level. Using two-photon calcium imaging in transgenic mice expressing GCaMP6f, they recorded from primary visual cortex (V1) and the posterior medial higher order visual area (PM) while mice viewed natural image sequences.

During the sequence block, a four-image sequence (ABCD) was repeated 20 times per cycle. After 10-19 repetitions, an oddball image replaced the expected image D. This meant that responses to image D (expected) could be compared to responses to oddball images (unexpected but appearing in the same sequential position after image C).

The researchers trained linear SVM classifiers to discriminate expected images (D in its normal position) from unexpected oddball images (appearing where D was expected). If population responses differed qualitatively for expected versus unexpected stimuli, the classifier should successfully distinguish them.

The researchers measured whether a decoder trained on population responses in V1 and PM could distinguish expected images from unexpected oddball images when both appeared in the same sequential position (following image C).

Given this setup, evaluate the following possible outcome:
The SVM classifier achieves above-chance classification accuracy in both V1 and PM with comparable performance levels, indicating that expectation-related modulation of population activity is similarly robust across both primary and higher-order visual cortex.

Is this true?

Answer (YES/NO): NO